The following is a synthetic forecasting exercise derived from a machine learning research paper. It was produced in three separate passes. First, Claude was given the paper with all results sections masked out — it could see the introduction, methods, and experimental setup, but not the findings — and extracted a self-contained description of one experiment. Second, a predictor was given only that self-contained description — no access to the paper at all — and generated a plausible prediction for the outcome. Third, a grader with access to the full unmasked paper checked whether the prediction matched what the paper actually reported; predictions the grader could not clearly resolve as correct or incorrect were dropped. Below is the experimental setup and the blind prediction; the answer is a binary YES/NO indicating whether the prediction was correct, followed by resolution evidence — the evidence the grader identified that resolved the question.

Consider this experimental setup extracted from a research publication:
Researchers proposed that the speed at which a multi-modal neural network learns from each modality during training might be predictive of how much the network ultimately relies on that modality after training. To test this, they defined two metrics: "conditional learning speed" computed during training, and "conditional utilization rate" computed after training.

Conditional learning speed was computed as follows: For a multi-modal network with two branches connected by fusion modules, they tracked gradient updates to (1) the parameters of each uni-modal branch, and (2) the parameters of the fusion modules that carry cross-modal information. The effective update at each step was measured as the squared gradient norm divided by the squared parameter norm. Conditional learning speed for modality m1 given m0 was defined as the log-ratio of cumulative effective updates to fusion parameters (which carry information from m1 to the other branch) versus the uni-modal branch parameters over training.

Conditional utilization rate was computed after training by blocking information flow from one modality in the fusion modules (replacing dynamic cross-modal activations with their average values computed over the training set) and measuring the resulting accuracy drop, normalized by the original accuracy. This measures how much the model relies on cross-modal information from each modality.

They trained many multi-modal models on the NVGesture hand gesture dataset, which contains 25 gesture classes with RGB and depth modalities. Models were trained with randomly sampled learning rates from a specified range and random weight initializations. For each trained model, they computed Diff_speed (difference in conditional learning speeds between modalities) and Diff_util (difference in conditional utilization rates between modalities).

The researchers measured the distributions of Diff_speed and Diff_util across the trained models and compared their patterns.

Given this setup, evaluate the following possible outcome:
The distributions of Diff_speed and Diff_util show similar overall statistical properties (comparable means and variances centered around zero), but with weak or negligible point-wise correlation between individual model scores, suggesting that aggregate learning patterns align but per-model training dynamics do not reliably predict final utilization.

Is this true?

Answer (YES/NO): NO